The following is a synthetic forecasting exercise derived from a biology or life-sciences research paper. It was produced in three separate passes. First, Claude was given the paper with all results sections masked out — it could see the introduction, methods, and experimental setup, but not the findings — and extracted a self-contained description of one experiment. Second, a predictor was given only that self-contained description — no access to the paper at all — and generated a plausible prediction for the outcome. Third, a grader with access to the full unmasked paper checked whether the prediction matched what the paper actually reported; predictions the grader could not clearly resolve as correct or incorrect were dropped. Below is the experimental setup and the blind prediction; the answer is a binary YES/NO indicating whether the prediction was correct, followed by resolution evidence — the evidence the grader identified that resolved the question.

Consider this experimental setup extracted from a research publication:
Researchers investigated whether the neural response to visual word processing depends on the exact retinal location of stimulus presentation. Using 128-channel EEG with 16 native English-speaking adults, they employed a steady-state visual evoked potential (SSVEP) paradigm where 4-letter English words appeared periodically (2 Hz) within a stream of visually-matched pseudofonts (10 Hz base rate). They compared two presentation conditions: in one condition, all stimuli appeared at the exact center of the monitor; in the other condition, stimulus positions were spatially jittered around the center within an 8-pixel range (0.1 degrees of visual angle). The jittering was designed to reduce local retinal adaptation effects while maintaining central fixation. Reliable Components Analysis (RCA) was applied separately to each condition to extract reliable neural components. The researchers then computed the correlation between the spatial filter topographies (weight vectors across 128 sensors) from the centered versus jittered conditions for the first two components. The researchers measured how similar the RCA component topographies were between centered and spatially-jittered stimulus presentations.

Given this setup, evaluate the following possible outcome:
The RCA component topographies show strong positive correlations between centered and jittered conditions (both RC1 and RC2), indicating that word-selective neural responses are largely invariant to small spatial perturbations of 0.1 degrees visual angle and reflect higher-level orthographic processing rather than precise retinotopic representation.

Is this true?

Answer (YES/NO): YES